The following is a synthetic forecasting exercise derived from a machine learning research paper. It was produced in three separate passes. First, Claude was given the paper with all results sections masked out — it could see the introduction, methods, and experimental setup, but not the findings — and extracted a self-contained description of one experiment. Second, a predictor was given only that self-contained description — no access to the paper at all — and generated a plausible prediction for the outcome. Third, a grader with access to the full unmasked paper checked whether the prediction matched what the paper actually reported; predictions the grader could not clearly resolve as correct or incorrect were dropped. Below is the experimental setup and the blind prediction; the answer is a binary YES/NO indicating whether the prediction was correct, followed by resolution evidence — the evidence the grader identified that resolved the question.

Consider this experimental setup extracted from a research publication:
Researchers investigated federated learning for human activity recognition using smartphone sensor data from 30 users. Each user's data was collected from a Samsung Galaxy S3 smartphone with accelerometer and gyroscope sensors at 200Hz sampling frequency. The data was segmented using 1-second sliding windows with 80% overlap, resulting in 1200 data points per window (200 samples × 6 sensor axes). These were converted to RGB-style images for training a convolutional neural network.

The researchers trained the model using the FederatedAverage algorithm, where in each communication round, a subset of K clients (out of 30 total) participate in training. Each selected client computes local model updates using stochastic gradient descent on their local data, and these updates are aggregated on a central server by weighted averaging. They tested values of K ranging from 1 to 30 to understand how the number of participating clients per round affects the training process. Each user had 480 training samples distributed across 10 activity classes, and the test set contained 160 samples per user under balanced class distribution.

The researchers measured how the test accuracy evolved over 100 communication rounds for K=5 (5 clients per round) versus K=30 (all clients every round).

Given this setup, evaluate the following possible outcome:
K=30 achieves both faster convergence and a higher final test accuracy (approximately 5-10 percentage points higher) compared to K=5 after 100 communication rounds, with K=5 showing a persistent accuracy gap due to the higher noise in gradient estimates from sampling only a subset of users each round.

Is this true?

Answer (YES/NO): NO